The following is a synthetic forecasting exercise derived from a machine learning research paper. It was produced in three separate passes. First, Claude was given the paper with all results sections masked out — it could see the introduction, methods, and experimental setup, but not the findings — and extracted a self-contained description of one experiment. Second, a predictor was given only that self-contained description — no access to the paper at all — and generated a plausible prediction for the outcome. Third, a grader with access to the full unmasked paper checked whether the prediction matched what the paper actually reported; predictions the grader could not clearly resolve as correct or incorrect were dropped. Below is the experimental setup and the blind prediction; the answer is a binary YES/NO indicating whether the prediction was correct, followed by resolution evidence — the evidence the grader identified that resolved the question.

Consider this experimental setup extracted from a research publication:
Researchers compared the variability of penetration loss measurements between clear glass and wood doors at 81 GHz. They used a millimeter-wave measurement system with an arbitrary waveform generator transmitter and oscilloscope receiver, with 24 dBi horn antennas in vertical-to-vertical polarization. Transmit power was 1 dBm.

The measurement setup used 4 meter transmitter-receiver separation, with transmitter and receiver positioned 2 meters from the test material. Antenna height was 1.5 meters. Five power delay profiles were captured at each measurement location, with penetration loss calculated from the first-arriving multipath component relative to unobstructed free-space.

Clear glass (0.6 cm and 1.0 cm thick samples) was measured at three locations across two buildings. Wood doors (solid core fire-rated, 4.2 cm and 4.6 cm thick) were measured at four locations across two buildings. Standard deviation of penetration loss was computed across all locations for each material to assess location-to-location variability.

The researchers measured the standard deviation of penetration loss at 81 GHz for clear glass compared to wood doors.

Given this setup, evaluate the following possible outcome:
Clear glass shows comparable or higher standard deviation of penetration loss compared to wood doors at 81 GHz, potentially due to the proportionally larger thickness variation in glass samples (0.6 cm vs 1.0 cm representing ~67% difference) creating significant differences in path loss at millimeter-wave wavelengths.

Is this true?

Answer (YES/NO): NO